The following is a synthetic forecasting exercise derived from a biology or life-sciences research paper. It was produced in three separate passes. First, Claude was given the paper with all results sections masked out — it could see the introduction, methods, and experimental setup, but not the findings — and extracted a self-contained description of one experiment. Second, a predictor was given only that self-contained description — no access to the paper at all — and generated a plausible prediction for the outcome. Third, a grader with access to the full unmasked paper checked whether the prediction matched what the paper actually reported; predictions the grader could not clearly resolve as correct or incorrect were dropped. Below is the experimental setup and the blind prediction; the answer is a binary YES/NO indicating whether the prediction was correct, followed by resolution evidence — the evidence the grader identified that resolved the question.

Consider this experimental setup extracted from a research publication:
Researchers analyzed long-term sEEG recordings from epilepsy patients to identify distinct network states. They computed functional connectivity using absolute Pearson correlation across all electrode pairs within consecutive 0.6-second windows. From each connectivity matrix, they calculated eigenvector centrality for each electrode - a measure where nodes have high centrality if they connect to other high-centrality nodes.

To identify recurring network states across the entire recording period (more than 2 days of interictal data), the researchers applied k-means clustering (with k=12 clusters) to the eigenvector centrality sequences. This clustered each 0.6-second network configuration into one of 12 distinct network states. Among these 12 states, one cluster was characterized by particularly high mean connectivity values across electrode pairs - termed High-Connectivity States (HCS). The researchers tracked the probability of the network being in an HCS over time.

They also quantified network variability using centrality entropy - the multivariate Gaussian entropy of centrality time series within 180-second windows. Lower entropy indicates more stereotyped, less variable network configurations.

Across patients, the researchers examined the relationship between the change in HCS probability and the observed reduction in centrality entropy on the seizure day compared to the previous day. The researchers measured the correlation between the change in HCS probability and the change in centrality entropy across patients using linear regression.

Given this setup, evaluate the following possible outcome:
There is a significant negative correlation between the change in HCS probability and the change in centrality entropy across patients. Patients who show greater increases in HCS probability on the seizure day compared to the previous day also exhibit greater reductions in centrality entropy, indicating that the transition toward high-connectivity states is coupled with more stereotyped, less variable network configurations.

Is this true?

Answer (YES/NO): YES